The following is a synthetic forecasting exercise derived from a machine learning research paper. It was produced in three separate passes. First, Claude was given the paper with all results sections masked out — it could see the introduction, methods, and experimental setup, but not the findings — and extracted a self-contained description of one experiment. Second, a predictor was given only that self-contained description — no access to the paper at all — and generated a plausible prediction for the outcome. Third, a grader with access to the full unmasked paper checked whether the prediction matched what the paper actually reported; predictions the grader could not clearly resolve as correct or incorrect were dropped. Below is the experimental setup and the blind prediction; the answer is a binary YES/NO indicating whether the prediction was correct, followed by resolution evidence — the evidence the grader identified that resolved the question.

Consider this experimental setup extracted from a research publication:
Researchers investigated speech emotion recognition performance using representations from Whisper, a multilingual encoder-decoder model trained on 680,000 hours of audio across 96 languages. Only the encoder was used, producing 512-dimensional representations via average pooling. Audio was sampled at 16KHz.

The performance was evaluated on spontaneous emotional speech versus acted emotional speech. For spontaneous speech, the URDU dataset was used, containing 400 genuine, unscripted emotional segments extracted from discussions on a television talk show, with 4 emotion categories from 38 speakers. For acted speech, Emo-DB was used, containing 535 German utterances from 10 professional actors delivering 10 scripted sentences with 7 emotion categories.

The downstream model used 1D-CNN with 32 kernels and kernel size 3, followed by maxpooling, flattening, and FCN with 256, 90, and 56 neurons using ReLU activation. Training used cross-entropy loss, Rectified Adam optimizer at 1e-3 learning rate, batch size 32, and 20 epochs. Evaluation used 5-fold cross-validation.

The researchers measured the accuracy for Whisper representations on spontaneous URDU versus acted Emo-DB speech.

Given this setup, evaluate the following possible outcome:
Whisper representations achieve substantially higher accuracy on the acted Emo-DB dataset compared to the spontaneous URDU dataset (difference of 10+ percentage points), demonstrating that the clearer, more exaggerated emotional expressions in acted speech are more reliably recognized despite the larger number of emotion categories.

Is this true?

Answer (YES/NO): NO